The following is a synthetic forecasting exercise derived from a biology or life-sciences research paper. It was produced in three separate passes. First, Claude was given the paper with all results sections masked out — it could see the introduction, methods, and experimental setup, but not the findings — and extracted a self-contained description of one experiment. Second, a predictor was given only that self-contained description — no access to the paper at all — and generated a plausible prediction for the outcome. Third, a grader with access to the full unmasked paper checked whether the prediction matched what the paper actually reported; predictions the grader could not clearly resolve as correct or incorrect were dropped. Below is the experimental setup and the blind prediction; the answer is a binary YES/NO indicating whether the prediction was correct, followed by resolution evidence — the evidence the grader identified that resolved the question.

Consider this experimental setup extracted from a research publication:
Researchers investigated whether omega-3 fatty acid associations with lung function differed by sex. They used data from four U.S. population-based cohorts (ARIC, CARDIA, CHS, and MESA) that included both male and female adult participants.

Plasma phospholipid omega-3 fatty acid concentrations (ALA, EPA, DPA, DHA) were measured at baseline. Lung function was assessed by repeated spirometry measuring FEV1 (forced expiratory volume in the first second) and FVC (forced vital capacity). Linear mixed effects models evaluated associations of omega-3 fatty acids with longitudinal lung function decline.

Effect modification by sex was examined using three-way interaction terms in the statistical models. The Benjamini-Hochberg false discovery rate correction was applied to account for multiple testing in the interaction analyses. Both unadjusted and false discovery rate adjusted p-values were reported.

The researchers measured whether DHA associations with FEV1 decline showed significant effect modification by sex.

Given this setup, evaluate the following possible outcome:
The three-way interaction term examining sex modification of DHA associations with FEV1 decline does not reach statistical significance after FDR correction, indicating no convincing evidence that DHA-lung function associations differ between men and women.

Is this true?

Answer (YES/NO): YES